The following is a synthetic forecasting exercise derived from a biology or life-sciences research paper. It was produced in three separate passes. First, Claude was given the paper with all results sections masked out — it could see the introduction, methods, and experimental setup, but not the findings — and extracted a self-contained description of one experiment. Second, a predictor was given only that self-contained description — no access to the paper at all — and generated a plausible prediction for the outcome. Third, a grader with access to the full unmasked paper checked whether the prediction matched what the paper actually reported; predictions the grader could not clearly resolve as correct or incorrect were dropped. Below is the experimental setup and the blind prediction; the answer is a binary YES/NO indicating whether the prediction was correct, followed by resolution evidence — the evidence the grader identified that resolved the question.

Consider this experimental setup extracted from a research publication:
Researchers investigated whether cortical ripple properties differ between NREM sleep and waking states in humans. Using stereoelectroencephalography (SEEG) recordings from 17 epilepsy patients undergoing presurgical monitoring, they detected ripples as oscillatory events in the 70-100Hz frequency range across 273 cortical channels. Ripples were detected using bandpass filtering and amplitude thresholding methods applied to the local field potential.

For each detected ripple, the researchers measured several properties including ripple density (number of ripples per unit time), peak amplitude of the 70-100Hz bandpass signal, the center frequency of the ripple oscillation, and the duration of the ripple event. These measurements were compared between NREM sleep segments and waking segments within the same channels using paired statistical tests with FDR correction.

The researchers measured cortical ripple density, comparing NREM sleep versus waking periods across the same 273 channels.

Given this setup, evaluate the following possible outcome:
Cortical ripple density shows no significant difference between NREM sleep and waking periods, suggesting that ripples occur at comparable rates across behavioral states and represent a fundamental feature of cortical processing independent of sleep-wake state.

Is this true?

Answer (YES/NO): NO